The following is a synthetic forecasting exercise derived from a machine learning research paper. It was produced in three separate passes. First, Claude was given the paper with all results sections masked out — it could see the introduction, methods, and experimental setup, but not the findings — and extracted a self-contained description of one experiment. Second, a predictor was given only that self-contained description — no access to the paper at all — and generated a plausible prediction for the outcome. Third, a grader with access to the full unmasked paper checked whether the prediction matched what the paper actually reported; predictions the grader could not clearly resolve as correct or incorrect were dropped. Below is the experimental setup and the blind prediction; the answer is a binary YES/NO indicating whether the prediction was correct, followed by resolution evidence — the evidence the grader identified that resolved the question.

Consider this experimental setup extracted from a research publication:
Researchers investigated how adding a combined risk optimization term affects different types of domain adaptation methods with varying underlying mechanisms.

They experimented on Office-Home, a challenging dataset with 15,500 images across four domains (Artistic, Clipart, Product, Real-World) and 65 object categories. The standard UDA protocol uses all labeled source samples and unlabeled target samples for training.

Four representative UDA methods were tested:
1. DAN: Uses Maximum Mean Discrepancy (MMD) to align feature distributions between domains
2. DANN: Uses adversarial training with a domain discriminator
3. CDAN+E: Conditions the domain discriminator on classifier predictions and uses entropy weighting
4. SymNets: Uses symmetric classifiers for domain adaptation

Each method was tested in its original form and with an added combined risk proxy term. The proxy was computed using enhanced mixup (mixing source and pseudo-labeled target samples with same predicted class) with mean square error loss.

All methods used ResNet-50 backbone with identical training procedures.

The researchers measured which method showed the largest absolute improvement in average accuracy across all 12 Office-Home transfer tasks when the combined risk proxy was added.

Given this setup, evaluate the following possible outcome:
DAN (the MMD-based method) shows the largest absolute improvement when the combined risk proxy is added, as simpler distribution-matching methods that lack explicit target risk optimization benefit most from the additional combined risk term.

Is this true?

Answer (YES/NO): NO